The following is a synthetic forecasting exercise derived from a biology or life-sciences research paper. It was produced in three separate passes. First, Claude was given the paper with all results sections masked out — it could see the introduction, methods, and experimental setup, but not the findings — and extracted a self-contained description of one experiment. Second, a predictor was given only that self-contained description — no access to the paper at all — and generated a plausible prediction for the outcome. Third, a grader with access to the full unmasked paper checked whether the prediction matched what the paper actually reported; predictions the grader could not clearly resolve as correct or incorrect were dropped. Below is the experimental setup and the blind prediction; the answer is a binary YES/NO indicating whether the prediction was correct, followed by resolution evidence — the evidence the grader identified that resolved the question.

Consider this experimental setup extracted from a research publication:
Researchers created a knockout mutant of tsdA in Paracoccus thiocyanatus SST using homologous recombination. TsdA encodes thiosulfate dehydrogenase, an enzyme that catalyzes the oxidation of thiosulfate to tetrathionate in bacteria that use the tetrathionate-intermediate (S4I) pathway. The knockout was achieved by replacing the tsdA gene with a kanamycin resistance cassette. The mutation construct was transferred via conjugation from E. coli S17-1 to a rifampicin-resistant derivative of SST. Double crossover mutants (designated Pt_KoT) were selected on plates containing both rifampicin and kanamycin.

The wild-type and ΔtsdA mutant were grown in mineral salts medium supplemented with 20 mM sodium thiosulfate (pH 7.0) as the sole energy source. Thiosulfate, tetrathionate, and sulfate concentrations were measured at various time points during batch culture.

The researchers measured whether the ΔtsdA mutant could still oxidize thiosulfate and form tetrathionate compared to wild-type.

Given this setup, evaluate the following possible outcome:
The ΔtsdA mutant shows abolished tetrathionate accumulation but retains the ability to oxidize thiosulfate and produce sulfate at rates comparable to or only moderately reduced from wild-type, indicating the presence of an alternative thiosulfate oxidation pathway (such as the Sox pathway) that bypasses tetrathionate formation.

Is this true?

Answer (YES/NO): NO